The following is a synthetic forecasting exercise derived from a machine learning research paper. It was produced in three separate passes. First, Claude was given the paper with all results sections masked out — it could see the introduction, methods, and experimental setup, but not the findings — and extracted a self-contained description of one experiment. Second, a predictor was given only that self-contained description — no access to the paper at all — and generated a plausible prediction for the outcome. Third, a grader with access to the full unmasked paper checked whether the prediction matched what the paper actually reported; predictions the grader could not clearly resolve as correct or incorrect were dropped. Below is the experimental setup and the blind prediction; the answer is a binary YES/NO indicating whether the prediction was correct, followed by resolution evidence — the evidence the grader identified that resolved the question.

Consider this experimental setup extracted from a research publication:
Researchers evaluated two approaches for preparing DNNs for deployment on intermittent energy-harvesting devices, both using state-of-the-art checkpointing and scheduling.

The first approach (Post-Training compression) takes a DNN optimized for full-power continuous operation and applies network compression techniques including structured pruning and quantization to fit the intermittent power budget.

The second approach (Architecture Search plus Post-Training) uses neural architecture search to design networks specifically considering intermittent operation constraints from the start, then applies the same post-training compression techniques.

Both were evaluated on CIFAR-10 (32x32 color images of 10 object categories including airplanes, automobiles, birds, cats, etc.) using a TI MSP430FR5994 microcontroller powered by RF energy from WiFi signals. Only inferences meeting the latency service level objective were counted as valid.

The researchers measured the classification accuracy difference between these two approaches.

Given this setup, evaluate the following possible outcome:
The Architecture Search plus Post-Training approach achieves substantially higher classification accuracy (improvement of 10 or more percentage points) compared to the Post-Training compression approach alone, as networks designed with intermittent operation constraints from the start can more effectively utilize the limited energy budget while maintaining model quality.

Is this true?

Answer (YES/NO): NO